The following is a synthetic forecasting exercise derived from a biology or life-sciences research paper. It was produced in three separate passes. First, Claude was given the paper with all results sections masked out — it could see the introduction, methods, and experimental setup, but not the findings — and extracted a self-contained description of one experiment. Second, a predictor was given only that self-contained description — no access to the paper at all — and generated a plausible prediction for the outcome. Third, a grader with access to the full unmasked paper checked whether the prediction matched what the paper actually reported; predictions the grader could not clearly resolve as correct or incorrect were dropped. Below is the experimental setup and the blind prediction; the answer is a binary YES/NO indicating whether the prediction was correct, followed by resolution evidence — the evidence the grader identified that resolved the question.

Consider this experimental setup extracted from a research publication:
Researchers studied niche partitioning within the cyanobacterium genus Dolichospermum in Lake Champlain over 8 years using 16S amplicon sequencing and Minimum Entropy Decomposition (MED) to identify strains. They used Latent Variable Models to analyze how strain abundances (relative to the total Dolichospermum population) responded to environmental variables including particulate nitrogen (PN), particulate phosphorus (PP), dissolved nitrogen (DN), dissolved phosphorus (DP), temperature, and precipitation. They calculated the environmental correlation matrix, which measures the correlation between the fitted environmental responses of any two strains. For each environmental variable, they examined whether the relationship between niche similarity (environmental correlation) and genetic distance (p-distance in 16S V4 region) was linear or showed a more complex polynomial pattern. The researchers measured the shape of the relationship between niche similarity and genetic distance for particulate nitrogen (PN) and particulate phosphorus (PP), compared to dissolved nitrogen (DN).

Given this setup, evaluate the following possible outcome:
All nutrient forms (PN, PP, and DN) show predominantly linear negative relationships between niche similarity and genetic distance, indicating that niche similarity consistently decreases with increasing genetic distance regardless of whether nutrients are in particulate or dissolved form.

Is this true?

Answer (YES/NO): NO